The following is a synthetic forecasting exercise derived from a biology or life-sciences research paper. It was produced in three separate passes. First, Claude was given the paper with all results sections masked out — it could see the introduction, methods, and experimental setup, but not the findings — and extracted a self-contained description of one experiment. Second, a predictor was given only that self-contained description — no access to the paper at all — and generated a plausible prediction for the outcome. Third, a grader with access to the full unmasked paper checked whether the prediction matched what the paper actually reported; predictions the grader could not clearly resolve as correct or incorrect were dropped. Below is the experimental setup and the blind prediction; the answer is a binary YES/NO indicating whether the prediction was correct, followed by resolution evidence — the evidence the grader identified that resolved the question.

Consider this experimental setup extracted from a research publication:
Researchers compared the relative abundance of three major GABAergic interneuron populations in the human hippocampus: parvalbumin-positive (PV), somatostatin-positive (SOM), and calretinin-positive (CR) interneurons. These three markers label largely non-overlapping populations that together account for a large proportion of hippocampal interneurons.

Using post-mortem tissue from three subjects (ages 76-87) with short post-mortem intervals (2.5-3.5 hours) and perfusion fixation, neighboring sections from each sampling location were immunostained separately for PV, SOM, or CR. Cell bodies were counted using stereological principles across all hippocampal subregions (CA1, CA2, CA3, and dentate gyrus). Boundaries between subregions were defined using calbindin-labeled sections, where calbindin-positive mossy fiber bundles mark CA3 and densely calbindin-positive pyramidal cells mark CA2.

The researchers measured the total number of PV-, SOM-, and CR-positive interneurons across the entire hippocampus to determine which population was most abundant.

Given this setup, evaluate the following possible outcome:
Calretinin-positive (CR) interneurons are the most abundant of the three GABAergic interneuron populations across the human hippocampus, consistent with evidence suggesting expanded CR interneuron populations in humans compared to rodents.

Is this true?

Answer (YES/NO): YES